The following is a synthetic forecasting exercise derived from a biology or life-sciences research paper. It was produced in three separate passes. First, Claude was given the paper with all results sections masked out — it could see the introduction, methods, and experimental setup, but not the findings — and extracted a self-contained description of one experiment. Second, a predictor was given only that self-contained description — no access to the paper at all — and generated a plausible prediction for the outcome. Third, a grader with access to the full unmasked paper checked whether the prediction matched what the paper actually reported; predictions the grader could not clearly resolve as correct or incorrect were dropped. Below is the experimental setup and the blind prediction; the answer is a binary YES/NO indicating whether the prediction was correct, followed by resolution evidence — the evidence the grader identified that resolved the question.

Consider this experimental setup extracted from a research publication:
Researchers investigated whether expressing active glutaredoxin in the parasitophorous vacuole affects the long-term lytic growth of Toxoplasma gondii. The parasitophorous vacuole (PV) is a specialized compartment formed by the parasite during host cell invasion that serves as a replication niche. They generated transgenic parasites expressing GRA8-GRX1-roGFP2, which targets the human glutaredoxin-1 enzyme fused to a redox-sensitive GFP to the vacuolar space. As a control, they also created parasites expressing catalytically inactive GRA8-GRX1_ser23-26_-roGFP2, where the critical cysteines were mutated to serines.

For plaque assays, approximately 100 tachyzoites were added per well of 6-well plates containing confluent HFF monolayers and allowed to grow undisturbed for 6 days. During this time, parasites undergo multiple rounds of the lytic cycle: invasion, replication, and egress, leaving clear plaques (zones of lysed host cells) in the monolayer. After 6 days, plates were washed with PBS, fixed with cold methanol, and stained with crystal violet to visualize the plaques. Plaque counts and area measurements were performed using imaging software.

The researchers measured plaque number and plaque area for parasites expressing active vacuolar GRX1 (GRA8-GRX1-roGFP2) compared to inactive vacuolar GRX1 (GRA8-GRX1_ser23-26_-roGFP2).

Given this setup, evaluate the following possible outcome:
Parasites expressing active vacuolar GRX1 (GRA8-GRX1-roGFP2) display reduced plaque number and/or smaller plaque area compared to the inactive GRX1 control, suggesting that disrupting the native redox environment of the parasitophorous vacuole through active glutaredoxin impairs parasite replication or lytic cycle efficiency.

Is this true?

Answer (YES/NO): NO